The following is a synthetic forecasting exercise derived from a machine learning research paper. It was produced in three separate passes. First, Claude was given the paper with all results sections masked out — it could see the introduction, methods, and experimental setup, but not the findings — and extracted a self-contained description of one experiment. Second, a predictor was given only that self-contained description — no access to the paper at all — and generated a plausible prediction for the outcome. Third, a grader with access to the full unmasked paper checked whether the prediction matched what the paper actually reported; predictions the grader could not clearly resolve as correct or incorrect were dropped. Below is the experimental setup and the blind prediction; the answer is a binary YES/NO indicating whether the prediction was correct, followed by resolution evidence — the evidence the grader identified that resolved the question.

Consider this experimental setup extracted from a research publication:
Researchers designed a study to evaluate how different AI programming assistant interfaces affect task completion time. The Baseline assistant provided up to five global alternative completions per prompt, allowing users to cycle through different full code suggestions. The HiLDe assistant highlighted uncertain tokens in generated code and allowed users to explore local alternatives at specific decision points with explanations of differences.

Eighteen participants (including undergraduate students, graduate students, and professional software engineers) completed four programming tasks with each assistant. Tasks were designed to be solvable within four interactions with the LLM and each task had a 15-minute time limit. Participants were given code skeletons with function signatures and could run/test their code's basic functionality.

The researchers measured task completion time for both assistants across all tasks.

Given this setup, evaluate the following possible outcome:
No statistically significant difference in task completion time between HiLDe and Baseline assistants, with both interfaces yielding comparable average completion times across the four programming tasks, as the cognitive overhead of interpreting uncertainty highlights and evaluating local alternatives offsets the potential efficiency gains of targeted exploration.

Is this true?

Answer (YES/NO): NO